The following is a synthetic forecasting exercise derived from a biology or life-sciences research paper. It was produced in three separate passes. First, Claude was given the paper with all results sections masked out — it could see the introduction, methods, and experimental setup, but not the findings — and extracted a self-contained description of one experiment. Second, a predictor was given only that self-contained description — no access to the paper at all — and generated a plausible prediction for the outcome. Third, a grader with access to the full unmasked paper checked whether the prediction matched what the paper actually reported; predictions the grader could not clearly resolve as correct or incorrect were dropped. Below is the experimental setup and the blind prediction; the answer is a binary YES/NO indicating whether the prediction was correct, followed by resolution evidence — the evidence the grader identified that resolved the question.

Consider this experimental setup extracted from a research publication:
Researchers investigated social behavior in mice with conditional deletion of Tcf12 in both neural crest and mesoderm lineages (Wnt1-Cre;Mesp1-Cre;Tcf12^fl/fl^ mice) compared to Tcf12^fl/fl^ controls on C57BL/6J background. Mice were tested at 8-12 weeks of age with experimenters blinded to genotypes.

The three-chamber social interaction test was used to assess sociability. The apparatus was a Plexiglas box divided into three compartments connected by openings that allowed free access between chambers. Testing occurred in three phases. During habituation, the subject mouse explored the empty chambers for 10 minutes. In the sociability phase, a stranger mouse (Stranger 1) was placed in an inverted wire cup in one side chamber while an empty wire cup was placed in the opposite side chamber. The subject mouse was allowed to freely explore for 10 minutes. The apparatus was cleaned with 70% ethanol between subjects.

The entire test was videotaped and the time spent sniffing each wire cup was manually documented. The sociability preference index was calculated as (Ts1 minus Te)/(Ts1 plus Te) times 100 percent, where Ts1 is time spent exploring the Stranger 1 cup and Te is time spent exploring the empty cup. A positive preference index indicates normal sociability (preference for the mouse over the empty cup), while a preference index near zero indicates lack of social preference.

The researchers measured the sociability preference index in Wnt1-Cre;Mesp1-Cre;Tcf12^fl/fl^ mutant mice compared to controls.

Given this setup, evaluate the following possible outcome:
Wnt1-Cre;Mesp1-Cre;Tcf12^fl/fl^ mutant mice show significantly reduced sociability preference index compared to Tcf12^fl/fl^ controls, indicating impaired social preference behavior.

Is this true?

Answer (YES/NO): NO